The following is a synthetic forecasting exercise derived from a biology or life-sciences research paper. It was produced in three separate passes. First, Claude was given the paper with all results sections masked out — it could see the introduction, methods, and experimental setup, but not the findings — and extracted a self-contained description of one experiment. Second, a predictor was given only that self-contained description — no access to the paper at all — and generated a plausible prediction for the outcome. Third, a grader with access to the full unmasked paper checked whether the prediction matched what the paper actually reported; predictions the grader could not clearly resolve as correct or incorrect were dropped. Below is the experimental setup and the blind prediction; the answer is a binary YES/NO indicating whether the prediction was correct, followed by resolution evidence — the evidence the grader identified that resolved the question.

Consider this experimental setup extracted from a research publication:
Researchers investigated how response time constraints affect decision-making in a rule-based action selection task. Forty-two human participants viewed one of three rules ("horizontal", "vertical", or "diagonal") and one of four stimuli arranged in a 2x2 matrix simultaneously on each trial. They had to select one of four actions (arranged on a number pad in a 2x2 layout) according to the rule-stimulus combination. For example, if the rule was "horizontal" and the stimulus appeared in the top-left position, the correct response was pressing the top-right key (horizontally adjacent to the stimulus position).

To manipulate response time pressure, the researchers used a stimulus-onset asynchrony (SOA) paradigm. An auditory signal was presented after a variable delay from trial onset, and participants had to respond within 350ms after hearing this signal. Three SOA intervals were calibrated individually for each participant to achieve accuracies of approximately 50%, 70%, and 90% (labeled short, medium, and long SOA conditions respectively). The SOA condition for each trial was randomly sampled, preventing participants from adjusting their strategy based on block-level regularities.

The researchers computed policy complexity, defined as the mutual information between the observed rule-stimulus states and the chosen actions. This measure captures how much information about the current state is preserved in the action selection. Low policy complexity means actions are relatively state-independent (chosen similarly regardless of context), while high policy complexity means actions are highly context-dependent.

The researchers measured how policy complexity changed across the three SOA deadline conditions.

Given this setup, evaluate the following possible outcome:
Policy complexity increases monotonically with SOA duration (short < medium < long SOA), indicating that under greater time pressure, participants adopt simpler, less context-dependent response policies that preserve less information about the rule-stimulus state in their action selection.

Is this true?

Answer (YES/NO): YES